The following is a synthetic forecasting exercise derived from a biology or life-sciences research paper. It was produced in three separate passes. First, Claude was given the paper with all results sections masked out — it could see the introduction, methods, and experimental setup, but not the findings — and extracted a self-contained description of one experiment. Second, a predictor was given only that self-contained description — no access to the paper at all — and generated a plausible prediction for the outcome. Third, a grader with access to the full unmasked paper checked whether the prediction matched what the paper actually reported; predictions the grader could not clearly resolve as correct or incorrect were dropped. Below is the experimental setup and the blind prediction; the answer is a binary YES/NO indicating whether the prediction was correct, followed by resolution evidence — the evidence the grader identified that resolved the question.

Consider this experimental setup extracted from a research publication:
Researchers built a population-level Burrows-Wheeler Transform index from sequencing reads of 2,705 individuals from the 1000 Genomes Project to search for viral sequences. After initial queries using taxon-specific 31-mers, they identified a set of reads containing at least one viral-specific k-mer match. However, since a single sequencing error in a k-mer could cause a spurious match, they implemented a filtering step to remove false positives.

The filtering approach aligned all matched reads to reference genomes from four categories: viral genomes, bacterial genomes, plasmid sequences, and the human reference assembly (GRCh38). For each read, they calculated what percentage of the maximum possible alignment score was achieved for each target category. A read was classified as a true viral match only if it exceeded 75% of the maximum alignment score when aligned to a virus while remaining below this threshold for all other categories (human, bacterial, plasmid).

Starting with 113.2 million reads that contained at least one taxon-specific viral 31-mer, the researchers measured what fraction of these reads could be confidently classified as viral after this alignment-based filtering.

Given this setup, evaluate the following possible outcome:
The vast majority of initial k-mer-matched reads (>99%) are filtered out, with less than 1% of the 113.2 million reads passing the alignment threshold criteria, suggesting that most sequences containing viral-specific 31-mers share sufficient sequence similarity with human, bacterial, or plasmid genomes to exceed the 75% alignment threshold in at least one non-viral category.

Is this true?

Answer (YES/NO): NO